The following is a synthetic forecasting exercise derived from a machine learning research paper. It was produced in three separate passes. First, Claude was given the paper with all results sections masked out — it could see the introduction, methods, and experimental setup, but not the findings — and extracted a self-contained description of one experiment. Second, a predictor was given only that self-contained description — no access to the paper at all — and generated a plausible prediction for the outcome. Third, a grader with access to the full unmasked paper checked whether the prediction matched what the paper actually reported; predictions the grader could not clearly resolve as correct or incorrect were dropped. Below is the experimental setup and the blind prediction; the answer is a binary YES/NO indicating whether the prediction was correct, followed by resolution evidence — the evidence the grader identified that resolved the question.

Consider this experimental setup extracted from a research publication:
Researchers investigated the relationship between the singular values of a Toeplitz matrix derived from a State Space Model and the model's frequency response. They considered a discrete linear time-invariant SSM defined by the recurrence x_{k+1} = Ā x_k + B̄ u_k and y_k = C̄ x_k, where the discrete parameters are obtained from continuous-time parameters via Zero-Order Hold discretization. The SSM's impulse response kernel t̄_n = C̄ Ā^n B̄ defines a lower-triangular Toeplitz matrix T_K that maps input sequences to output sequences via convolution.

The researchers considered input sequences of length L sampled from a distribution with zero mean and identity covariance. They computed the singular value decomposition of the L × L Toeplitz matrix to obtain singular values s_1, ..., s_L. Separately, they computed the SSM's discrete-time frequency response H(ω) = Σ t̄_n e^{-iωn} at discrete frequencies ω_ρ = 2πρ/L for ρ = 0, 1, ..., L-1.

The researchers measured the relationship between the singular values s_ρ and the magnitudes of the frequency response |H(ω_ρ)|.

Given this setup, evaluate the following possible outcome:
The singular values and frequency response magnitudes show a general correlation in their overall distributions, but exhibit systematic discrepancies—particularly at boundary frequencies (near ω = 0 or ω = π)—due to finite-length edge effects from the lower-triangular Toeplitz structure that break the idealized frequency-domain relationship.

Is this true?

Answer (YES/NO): NO